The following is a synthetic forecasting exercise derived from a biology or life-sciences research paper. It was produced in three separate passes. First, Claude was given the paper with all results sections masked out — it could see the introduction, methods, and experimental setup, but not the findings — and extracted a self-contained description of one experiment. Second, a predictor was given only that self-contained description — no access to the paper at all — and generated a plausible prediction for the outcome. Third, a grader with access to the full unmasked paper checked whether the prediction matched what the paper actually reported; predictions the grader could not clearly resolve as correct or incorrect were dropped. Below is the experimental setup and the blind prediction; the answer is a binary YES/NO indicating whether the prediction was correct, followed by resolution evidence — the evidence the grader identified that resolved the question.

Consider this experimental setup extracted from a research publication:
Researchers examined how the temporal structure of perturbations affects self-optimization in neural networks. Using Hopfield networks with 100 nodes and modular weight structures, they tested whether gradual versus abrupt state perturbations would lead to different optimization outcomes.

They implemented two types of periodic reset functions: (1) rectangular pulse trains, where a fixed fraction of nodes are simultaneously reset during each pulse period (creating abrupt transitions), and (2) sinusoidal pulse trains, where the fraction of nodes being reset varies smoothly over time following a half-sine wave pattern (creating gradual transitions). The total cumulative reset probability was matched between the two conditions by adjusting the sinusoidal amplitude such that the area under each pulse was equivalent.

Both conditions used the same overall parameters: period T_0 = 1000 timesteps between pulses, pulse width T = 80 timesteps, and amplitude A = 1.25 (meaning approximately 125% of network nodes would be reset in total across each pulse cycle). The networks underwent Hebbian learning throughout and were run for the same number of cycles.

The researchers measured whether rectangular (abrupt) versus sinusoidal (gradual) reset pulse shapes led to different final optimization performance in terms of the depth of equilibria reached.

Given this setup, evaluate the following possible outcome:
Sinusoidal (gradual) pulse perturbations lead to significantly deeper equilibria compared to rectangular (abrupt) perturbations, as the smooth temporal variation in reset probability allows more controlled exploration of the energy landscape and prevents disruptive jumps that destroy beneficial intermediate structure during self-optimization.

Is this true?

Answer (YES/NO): NO